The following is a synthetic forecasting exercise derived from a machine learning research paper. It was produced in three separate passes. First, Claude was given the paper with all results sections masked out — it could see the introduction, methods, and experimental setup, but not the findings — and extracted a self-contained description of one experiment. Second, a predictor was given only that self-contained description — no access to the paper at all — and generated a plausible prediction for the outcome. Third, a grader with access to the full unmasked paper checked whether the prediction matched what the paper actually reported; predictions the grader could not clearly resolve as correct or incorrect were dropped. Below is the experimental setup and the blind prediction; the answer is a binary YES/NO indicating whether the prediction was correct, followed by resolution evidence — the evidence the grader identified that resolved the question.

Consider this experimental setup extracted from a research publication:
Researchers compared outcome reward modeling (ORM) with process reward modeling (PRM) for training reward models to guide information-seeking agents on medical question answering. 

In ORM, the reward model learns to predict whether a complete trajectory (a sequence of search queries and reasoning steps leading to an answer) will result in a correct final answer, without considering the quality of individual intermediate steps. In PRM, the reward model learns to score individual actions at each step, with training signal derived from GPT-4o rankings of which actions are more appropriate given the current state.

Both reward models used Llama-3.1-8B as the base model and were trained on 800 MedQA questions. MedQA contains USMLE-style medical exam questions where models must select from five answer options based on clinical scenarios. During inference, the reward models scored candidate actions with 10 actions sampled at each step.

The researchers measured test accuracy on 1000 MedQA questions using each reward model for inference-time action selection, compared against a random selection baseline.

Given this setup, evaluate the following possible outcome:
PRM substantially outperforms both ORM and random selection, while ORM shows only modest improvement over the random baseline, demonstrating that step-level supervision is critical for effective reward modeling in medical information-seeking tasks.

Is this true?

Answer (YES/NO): NO